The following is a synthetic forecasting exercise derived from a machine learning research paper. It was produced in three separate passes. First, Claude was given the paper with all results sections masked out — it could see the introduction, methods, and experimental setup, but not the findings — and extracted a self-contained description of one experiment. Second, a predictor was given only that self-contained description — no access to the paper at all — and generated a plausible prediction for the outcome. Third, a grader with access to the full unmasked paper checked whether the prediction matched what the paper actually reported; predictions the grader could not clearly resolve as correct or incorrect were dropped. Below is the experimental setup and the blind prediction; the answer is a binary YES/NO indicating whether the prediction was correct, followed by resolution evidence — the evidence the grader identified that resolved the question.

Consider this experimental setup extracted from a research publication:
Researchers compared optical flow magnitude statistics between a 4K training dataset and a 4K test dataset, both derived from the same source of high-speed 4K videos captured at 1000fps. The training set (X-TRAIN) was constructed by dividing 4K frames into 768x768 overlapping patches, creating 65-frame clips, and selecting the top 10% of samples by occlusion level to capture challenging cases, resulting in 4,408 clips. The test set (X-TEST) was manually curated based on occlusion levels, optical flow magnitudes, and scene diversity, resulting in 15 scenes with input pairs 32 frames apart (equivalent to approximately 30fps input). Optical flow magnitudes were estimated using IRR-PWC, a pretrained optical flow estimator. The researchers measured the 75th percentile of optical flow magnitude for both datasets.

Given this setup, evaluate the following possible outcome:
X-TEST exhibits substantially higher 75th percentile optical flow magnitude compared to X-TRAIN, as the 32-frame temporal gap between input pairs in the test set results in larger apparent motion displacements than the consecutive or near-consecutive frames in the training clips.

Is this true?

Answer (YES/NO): YES